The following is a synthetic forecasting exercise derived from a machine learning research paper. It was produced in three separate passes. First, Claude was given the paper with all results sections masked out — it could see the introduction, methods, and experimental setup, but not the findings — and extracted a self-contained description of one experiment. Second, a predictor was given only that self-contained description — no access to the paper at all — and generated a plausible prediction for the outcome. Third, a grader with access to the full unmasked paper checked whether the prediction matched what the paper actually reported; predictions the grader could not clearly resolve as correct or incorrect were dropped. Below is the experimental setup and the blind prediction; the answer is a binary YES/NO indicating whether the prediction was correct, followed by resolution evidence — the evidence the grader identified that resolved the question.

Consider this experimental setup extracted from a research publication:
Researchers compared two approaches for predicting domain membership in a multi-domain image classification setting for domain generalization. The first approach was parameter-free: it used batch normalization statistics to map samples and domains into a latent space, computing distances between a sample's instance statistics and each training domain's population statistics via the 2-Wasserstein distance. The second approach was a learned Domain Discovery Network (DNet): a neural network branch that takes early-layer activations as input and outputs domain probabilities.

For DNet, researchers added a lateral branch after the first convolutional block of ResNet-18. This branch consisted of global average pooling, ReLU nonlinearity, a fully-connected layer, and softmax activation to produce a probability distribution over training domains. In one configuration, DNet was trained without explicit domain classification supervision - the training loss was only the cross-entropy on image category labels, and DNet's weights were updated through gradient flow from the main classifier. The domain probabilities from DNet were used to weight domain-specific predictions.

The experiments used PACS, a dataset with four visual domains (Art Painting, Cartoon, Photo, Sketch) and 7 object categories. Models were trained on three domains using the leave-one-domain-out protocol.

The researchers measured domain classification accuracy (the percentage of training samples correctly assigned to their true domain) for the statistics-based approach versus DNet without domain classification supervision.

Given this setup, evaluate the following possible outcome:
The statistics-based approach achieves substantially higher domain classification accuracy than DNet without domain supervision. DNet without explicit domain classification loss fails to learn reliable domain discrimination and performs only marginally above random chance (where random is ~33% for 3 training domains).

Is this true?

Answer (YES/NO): NO